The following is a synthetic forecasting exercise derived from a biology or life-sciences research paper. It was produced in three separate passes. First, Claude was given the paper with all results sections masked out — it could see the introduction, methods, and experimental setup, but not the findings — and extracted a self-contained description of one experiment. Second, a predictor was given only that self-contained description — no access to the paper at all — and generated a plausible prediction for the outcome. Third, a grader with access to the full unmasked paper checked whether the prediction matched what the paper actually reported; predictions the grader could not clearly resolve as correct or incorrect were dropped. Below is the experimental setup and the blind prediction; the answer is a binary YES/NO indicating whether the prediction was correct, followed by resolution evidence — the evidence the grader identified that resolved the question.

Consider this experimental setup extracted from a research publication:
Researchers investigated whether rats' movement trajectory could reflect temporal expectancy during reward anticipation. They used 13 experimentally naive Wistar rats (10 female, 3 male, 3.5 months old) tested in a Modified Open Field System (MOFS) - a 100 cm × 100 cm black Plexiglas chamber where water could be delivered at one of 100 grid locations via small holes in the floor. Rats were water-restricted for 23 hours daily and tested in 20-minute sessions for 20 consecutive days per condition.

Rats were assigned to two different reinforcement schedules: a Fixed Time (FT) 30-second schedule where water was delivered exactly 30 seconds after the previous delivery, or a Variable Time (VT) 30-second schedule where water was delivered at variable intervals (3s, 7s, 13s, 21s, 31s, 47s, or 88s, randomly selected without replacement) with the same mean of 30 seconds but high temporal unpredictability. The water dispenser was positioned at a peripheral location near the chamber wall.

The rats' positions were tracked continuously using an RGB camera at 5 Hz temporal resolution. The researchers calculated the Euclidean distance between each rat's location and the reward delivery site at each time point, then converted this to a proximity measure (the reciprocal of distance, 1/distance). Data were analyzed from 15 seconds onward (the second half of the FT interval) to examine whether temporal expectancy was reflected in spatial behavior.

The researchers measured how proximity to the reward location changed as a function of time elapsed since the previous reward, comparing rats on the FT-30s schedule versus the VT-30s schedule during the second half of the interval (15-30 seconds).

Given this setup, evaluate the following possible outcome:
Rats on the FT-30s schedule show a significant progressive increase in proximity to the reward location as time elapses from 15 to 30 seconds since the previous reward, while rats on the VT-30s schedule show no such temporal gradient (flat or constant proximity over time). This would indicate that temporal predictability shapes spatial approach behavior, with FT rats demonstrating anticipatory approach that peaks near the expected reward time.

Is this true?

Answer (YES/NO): NO